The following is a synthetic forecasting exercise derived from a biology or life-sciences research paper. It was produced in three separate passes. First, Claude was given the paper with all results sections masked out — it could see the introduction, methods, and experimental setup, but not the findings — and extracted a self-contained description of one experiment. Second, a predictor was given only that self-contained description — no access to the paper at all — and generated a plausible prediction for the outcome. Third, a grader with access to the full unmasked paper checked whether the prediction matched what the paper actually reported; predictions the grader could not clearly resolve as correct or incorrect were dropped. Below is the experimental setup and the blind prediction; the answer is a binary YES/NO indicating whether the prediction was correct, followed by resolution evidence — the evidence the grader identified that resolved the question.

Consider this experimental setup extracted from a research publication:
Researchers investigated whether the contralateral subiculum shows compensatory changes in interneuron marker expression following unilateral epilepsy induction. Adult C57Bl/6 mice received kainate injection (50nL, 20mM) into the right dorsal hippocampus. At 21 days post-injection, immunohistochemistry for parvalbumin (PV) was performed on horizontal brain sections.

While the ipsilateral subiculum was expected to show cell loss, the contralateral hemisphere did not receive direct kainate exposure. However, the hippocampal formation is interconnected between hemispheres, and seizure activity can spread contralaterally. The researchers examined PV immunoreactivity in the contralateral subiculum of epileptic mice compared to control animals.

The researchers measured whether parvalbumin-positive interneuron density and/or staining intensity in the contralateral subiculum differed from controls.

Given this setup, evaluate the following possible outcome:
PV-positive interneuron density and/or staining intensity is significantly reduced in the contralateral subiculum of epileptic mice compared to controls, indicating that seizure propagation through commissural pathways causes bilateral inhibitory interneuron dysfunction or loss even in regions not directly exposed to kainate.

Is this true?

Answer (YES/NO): NO